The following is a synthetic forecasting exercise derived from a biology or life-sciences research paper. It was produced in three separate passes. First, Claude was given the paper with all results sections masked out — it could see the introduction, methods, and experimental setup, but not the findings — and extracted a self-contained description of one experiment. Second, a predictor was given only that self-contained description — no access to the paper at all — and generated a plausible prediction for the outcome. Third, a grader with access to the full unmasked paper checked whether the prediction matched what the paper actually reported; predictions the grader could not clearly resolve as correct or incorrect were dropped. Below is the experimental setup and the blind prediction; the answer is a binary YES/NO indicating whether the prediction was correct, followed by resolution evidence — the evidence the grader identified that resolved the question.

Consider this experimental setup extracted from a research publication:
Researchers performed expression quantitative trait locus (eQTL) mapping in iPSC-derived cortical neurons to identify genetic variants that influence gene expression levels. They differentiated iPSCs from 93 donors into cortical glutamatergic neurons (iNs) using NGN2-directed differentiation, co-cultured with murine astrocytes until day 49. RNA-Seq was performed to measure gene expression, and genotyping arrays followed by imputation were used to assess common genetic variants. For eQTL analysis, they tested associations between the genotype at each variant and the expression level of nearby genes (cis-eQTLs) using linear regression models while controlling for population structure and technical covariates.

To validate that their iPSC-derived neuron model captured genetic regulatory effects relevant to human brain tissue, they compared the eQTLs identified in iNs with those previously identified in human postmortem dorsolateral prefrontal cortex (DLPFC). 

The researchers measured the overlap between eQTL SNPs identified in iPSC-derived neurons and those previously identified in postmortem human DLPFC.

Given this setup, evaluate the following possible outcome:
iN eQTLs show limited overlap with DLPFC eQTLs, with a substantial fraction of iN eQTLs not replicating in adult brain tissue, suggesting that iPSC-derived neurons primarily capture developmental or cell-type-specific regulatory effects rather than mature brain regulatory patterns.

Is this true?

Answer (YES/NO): NO